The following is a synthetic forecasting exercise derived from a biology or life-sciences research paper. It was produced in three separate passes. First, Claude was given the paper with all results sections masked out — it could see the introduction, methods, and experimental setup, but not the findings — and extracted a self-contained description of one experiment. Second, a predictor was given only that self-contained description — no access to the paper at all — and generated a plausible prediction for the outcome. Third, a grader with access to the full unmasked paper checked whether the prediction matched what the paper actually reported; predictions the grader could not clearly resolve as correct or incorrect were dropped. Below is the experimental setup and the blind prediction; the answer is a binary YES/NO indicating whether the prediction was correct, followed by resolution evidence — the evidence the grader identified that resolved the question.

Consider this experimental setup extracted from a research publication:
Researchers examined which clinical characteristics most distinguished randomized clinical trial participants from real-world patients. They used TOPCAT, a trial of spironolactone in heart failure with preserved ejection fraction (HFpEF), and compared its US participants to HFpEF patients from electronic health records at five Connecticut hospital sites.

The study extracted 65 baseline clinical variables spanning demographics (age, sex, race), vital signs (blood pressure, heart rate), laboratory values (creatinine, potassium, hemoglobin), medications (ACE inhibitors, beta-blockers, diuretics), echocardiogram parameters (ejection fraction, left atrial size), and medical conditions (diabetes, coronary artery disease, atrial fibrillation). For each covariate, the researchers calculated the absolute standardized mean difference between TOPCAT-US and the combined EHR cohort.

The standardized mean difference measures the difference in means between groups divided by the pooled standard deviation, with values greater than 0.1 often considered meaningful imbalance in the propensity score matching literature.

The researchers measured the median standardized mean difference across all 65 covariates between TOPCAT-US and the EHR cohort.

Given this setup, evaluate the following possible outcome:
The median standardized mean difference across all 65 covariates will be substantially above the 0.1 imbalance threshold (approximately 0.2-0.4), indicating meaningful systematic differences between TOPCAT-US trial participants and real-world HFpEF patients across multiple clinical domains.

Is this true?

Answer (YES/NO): YES